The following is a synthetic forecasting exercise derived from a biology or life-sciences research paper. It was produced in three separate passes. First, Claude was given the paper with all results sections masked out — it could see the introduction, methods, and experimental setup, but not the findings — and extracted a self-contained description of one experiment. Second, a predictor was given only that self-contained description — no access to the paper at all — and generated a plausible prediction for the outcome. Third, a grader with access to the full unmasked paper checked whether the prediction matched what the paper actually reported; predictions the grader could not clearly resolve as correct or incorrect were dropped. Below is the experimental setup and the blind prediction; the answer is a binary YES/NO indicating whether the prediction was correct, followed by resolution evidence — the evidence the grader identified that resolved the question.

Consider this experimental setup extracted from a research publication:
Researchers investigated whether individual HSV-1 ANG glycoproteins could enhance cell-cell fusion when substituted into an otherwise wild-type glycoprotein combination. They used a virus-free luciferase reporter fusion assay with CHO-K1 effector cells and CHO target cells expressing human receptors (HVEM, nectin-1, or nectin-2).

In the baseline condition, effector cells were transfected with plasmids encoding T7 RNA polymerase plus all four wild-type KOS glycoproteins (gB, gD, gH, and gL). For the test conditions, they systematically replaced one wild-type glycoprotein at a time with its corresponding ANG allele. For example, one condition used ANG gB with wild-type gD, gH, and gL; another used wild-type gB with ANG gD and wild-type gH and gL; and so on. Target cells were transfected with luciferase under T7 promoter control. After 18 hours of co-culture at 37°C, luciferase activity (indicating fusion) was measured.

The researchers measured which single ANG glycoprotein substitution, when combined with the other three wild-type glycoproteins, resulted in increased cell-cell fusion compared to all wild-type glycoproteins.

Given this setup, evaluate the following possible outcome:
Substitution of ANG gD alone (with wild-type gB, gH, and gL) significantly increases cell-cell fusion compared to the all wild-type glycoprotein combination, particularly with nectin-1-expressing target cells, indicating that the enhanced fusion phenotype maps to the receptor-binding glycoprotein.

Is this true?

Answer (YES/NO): NO